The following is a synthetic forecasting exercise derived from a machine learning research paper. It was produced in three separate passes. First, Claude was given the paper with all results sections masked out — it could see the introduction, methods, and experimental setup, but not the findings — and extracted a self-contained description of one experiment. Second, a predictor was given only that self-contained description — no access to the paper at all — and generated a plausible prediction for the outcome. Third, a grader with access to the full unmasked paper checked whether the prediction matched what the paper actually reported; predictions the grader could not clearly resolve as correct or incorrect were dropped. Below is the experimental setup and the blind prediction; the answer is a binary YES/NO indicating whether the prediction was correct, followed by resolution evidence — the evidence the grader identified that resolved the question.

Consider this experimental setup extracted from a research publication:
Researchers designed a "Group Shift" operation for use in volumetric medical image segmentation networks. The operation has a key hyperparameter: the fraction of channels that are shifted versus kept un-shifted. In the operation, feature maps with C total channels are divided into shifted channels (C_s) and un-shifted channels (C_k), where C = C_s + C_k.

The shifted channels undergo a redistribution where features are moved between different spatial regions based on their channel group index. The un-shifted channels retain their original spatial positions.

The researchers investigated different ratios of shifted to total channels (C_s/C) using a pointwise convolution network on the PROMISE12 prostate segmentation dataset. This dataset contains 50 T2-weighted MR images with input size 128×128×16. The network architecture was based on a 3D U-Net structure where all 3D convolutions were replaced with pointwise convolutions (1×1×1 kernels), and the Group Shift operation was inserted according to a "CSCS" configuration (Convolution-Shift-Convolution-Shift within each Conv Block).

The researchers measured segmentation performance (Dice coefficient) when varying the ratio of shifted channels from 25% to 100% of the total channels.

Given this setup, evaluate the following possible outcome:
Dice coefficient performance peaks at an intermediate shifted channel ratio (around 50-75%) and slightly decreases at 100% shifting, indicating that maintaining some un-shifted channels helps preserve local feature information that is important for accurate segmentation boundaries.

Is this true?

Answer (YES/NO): NO